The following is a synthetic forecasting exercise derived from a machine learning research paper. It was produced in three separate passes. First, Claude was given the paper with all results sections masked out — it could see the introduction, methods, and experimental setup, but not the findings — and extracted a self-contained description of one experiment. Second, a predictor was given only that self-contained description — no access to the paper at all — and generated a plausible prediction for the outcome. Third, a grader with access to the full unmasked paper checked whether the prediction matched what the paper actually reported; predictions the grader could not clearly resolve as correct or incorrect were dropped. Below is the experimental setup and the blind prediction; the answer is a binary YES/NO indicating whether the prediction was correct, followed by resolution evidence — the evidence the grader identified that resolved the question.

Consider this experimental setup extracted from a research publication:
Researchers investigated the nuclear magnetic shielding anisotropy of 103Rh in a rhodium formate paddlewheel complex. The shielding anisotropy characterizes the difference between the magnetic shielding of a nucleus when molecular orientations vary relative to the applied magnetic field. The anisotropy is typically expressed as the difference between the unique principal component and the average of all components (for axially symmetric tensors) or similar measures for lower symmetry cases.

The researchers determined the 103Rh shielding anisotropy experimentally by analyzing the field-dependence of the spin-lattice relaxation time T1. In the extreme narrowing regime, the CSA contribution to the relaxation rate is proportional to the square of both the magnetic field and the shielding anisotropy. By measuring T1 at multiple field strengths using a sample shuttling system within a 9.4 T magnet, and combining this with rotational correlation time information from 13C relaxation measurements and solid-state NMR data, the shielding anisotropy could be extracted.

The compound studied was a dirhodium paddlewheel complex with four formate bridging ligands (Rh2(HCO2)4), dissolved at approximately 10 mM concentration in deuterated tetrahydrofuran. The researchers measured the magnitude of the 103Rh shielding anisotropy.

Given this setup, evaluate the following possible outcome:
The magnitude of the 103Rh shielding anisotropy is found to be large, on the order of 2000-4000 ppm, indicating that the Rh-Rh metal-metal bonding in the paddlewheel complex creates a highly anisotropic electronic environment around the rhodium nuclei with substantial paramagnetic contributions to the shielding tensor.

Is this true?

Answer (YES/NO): NO